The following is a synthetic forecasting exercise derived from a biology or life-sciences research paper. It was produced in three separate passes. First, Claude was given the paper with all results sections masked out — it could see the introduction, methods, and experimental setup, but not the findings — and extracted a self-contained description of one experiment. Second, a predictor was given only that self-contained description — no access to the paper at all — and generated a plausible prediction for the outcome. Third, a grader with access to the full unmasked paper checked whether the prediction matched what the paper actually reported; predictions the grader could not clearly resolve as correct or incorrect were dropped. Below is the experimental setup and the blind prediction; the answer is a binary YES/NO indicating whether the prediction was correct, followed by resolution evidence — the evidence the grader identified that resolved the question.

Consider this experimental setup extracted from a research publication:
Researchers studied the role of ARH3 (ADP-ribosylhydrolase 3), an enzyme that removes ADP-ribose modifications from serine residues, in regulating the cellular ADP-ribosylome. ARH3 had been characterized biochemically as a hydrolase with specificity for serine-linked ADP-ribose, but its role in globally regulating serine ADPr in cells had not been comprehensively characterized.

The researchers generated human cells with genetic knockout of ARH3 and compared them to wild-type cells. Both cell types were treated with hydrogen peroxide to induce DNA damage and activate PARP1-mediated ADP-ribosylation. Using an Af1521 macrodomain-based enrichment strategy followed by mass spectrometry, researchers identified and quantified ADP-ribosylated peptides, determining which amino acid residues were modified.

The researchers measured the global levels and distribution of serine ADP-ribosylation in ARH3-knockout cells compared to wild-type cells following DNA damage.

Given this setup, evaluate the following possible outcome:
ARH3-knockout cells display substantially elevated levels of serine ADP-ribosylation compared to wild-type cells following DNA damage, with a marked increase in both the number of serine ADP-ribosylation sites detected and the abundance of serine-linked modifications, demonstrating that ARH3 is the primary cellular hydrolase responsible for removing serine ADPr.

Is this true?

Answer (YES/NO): YES